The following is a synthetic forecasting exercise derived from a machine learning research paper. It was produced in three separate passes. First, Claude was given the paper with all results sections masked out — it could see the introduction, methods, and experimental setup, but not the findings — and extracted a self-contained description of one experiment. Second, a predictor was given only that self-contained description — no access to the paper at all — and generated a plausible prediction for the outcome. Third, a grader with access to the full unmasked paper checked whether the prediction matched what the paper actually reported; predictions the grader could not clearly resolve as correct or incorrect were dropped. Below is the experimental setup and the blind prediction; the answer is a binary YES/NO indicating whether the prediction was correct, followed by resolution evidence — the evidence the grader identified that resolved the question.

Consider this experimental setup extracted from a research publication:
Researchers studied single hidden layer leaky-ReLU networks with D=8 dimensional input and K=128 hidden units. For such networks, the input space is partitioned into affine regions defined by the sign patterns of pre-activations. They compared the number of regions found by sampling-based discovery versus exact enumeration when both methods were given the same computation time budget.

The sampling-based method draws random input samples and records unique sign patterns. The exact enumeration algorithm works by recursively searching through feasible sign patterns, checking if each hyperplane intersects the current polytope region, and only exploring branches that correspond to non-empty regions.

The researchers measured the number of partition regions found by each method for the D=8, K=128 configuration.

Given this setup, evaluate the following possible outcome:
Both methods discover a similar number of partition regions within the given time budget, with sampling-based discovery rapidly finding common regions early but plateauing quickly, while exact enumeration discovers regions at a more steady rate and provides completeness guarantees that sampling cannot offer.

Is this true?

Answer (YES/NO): NO